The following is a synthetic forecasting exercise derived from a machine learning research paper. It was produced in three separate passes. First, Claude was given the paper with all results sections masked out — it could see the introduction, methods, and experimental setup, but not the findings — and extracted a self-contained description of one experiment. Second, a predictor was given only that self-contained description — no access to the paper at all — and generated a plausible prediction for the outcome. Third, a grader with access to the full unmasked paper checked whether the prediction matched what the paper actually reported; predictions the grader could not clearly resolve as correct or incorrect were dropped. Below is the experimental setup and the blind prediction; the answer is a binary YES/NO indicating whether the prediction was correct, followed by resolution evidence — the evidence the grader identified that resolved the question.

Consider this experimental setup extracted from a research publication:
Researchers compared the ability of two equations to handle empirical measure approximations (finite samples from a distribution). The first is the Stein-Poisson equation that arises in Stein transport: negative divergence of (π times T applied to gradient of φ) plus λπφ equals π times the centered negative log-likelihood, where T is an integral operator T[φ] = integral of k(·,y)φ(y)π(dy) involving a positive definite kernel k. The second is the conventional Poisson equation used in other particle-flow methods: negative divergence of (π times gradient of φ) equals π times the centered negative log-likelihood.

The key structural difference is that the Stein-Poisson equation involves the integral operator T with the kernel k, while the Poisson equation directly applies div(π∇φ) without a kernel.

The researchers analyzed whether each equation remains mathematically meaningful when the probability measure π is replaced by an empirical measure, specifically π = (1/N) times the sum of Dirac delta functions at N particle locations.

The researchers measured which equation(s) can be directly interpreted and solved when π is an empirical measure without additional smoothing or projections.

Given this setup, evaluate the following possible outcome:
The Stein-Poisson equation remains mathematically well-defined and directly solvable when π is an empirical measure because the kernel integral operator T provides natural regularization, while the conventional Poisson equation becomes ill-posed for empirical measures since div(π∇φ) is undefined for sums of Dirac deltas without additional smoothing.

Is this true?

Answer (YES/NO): YES